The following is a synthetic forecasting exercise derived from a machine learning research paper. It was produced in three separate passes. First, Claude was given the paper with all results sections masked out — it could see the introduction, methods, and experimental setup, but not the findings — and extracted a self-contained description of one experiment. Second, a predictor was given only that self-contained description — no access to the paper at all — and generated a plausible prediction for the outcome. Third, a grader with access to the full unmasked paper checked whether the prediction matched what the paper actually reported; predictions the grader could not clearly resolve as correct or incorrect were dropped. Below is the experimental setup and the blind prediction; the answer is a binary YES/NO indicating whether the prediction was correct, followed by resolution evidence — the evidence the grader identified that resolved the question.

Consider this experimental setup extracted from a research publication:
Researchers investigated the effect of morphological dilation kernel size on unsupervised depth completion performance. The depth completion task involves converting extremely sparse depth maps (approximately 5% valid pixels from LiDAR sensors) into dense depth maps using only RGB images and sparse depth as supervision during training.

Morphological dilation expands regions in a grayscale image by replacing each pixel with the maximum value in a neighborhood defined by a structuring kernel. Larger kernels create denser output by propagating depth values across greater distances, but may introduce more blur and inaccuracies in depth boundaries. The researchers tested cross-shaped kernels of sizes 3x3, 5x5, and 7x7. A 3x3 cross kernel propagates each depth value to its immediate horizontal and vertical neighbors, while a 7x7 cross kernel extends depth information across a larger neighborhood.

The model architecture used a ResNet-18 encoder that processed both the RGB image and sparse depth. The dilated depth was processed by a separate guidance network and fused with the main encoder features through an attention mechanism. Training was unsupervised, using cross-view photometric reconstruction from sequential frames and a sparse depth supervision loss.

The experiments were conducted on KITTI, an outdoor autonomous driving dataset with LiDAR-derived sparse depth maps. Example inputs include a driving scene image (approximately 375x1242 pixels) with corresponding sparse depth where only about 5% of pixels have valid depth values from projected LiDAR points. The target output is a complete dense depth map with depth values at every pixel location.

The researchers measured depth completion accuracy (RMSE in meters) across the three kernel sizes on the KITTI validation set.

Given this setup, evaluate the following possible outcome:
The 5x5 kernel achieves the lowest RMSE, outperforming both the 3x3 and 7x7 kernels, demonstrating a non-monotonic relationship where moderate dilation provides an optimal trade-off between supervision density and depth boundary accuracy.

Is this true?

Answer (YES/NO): YES